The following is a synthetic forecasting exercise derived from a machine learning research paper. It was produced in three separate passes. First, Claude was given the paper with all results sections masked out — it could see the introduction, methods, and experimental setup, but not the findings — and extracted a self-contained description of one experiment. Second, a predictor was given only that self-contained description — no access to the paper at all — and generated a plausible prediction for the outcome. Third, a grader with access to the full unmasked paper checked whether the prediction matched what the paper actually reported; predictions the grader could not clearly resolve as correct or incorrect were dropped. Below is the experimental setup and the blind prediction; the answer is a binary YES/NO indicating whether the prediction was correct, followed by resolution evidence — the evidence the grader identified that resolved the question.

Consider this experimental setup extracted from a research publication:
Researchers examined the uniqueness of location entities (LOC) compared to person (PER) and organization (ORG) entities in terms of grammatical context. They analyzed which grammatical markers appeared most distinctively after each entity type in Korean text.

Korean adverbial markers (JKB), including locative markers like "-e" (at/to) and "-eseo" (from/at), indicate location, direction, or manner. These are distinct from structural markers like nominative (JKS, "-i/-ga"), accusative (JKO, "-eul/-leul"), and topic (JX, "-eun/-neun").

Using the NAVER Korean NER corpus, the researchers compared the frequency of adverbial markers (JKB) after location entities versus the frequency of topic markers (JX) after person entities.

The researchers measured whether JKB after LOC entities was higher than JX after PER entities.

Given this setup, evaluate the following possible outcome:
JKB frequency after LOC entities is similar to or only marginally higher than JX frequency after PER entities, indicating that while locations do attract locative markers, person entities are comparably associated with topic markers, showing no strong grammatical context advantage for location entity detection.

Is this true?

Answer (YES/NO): NO